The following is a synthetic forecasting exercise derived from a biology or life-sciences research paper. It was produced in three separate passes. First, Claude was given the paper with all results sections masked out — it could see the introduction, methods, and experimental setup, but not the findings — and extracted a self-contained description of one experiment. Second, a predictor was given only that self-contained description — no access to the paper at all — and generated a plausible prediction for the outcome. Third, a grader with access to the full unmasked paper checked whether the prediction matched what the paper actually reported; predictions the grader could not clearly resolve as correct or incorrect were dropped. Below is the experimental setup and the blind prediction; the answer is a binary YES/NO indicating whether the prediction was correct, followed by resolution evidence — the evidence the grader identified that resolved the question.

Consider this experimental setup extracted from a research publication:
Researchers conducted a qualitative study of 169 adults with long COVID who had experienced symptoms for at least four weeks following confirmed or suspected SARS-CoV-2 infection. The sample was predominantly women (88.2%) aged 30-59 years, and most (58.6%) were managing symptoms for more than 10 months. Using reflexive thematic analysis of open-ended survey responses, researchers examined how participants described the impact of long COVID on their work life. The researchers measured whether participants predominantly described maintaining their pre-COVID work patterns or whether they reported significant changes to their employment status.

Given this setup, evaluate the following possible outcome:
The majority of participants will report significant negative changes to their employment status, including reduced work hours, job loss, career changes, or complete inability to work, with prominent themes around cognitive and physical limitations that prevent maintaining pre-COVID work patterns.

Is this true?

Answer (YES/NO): YES